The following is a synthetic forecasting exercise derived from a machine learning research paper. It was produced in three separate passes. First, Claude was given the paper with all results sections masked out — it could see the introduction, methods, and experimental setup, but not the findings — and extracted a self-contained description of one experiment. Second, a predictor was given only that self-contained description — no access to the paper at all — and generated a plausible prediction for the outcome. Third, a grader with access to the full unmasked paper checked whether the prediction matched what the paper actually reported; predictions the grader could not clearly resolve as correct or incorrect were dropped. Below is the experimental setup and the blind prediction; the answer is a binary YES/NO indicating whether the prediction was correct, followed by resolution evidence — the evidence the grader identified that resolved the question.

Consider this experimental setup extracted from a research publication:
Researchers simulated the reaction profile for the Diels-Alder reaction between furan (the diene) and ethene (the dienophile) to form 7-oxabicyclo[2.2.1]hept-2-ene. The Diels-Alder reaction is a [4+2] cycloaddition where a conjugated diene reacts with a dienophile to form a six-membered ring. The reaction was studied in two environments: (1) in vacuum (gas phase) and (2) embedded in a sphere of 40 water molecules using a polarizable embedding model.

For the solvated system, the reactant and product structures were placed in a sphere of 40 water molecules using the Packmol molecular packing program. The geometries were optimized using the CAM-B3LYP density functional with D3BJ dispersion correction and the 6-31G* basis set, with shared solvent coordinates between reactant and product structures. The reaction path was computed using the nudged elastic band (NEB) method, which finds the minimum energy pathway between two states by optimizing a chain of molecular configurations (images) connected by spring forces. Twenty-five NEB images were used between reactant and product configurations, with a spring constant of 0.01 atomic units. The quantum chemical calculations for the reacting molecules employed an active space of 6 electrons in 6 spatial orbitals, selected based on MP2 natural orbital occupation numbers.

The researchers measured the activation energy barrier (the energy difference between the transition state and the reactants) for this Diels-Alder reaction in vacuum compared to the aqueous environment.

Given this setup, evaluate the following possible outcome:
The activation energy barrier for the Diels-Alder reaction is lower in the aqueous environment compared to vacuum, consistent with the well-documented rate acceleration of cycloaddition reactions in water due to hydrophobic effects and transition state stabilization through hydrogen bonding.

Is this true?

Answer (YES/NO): YES